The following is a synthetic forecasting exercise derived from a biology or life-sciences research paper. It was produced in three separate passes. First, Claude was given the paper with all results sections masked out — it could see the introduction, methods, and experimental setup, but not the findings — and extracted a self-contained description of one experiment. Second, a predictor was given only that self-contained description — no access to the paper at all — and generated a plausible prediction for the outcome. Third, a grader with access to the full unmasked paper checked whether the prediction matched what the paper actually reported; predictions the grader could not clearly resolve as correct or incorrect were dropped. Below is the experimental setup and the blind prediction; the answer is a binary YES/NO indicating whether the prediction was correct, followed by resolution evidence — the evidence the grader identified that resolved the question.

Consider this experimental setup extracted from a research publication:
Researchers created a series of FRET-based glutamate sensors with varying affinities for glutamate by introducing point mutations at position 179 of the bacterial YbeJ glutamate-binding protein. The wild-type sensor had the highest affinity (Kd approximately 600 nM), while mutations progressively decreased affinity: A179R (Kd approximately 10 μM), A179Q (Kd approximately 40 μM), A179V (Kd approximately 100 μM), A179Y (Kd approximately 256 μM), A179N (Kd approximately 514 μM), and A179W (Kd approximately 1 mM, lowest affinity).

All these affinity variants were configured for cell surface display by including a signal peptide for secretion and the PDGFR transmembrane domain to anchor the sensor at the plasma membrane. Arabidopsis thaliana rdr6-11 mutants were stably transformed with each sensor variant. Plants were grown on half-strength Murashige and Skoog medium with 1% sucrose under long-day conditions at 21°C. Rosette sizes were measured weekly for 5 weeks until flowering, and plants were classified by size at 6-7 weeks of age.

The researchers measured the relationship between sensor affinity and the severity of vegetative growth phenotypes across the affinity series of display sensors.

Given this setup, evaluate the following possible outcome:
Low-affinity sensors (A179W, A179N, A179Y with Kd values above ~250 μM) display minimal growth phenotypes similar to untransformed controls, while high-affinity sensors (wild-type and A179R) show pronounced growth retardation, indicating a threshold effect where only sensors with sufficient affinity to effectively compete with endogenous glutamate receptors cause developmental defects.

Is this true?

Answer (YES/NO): NO